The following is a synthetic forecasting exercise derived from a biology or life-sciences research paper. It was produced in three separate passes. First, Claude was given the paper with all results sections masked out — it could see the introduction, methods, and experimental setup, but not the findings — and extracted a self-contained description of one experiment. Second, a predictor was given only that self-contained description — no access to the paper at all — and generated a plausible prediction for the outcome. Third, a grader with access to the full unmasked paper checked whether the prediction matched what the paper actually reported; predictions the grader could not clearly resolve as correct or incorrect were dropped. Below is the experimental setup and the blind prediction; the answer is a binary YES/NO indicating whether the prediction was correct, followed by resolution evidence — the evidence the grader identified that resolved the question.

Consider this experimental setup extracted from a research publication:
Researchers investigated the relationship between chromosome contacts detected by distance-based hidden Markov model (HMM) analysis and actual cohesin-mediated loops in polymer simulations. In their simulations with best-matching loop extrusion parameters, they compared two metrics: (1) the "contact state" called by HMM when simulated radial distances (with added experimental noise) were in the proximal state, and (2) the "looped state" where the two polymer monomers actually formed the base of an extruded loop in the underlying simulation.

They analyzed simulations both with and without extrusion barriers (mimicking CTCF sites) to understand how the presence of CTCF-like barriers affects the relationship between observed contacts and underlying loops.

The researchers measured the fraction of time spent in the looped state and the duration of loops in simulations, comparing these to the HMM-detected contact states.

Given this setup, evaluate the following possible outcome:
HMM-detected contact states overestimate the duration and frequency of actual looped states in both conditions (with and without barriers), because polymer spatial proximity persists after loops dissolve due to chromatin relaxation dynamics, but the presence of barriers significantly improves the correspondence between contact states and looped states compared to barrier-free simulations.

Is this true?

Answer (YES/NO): YES